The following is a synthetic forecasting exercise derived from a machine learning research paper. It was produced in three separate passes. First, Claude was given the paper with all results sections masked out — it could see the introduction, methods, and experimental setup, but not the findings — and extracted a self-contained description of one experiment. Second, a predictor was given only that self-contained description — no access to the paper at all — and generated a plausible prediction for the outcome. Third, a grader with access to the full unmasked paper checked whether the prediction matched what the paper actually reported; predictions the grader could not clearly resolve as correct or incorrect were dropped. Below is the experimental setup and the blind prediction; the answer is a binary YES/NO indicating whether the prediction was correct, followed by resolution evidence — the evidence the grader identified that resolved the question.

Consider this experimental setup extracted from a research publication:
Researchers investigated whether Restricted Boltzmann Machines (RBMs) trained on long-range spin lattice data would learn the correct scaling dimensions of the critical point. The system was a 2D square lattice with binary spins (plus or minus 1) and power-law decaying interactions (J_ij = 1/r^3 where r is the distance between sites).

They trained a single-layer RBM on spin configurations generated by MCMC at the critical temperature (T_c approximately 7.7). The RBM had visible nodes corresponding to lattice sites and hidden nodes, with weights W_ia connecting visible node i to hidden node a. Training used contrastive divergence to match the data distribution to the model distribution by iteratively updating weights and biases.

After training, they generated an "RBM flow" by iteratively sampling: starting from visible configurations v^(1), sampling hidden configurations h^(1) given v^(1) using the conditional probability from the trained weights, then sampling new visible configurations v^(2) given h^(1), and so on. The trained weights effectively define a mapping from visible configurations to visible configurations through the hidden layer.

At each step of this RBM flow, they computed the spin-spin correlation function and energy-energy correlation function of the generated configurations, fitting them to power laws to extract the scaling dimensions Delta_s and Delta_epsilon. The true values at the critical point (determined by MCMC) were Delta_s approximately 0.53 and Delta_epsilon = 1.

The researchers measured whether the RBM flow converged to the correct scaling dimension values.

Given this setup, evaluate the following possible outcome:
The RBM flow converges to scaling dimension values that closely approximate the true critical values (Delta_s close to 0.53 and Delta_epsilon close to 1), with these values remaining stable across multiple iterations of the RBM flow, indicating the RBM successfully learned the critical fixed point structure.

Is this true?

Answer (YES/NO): NO